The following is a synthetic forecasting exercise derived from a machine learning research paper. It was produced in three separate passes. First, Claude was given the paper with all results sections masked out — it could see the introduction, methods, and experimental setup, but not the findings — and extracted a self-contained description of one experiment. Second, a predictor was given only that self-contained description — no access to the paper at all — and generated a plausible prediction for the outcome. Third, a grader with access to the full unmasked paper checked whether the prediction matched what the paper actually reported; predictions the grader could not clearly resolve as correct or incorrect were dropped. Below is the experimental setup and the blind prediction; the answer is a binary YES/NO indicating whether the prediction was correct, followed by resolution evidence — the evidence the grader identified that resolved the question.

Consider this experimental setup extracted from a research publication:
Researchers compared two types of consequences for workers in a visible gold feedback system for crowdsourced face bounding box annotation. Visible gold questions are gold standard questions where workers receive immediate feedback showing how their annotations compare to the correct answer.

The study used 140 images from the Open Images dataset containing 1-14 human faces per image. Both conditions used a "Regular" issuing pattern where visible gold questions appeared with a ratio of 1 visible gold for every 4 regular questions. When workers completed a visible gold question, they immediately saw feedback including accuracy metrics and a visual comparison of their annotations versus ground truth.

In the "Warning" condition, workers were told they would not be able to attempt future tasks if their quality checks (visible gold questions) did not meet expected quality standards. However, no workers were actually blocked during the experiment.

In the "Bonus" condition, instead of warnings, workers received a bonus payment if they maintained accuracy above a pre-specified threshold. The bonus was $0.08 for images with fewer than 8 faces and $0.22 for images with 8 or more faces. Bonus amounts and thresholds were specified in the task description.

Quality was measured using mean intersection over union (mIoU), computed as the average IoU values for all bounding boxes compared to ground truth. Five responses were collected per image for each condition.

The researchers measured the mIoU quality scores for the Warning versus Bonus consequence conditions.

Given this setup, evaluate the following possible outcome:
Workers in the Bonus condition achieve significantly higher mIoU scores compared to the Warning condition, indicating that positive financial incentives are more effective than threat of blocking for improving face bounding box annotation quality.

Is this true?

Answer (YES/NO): NO